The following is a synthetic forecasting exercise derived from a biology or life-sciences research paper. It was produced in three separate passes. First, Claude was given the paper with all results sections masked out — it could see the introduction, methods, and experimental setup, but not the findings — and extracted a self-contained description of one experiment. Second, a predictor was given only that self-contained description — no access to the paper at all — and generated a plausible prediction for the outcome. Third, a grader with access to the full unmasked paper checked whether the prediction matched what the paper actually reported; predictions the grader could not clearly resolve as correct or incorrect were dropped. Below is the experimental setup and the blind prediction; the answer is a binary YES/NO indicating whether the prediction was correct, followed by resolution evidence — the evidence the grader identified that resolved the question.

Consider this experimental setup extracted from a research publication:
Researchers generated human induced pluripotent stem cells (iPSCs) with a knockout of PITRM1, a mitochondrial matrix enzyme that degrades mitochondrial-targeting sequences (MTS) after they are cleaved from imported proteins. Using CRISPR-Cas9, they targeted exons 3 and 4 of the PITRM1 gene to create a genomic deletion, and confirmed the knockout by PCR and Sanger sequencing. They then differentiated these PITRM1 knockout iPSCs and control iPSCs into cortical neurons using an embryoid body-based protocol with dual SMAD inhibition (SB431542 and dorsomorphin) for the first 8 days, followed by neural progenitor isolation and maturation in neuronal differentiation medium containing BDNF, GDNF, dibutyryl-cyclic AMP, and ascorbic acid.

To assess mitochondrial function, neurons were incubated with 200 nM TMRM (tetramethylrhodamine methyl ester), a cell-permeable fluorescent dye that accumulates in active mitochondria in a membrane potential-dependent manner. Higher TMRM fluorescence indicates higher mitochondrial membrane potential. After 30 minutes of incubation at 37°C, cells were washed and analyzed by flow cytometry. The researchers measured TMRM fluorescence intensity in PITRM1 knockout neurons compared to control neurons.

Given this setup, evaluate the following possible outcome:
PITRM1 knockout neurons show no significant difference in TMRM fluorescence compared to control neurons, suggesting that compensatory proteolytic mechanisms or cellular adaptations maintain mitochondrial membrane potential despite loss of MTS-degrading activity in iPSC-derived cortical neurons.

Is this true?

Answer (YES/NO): NO